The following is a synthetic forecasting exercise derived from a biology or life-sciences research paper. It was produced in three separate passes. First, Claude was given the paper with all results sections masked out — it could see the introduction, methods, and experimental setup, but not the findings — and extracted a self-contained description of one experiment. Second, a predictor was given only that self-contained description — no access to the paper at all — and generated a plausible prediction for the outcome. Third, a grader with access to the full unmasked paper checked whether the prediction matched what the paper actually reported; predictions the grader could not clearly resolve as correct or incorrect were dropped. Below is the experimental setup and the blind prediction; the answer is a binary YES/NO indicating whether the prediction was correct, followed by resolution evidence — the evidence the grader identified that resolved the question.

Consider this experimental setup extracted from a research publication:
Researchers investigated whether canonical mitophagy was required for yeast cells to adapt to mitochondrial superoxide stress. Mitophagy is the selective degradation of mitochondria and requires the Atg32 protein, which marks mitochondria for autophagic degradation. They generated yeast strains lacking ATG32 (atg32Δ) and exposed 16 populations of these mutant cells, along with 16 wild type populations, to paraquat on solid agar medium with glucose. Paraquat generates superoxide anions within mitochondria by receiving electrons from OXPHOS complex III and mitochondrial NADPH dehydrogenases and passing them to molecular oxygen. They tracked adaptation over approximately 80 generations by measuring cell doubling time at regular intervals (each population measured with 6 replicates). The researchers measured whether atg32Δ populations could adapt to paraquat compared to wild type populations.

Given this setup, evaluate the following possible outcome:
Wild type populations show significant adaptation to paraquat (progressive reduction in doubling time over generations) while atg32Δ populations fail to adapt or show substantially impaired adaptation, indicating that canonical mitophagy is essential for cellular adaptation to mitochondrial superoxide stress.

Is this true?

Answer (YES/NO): NO